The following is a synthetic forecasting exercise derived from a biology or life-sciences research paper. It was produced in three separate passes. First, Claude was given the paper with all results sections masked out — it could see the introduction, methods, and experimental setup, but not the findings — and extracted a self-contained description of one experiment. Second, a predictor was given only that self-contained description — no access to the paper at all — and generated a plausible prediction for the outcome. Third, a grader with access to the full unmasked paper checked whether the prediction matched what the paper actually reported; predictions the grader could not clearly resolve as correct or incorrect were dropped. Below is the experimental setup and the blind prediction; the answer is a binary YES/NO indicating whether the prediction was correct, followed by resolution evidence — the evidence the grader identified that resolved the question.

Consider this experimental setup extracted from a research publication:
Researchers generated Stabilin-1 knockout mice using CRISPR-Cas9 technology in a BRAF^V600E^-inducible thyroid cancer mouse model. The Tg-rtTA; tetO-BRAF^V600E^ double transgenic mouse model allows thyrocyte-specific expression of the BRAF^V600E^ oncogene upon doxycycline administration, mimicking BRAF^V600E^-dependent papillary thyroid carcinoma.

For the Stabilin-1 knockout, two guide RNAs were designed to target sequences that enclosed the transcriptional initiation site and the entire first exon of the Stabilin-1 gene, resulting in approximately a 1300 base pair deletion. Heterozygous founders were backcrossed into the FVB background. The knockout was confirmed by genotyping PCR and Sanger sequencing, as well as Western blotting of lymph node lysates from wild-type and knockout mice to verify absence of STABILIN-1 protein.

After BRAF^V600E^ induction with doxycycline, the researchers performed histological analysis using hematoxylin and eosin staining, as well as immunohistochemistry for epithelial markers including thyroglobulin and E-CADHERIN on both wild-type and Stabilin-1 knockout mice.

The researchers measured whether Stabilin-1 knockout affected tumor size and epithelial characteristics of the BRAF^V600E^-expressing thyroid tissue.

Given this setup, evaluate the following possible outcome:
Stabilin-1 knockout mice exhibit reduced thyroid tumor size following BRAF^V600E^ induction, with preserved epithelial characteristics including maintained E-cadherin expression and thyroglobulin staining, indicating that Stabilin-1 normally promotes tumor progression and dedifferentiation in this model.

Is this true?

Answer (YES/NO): NO